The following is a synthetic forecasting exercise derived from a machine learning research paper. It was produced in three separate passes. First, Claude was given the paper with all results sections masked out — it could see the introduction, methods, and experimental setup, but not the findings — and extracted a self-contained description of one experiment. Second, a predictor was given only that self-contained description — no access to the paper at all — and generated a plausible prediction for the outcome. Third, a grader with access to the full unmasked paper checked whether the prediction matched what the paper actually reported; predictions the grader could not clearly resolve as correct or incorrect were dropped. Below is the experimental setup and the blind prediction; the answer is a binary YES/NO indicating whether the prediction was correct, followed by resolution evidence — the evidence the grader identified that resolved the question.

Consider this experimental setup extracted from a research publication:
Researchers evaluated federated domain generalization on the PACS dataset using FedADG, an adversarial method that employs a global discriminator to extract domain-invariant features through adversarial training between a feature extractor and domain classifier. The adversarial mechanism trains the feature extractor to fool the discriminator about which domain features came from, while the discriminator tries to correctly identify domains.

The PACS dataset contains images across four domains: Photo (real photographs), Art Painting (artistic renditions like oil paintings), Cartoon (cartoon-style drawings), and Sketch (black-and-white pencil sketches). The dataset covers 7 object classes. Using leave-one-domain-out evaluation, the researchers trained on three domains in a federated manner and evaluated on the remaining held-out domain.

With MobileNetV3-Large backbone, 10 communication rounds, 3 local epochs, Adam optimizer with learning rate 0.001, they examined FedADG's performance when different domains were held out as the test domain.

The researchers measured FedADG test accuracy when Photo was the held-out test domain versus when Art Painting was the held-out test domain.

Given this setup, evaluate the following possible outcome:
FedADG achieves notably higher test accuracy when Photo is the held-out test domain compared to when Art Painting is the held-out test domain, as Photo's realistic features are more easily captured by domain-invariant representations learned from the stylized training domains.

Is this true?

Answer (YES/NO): YES